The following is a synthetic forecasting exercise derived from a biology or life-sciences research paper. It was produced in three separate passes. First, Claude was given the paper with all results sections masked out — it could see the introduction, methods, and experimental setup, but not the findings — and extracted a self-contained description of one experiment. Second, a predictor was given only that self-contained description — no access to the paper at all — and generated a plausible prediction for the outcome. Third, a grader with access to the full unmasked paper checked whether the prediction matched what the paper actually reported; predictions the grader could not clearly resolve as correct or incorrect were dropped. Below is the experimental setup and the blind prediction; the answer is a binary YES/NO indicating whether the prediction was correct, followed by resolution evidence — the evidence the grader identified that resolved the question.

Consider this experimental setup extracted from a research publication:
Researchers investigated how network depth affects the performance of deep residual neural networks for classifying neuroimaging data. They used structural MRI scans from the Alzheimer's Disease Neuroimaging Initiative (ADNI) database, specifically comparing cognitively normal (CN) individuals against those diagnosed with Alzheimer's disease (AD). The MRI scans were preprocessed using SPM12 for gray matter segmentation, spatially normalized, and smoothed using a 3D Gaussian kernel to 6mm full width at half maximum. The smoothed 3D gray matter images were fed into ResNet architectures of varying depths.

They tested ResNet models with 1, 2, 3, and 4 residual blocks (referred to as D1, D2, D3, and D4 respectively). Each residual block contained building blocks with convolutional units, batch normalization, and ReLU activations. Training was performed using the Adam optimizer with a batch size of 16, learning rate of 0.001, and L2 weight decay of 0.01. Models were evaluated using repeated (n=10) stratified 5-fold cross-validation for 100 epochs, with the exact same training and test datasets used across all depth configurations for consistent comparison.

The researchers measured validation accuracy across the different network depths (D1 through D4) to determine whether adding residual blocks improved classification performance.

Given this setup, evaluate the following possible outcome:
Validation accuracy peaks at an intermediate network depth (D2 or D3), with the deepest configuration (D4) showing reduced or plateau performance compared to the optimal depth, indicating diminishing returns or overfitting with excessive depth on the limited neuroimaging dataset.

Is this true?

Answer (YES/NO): YES